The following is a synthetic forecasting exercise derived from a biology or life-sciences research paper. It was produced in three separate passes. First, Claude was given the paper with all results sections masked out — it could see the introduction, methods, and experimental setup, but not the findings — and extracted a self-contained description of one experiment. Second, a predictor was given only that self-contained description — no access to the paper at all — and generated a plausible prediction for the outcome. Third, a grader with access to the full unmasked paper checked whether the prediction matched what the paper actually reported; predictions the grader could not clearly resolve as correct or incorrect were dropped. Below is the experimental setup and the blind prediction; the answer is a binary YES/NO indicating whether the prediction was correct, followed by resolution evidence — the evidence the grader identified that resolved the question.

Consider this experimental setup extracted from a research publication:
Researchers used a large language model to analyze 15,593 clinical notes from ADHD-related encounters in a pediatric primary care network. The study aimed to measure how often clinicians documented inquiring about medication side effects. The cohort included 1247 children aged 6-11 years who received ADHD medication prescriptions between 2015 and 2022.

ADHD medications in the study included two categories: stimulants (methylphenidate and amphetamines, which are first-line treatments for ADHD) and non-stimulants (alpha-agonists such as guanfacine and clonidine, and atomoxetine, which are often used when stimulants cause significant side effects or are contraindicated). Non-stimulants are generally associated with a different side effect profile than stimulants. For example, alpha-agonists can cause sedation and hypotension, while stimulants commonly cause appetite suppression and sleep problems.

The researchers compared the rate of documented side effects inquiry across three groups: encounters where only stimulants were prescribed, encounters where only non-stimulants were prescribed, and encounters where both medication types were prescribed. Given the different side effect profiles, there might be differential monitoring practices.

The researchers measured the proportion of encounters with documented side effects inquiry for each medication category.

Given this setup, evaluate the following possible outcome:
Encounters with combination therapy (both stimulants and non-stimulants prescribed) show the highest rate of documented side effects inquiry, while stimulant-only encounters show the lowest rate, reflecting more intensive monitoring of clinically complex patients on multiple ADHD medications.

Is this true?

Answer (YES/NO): NO